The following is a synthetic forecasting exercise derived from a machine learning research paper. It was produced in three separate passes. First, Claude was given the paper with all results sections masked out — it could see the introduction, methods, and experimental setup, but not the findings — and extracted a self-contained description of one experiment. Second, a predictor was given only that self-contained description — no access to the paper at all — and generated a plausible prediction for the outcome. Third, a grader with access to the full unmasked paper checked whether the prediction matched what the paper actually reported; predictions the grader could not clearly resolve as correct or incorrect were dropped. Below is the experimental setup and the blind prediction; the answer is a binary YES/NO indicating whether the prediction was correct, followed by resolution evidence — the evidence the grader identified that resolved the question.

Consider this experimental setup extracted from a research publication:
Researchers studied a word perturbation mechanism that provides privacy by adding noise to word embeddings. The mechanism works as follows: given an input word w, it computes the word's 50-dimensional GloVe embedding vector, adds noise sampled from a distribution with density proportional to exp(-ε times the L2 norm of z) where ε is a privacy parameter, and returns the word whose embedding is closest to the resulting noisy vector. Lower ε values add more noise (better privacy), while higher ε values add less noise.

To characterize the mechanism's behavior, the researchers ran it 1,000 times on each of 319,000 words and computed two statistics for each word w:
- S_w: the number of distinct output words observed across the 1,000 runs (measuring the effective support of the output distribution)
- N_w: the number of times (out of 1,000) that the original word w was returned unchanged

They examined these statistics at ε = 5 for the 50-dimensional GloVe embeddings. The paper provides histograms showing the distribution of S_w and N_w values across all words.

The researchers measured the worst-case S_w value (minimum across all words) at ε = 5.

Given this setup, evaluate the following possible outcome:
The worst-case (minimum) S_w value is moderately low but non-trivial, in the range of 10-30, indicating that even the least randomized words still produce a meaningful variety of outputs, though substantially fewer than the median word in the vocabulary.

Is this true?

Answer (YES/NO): NO